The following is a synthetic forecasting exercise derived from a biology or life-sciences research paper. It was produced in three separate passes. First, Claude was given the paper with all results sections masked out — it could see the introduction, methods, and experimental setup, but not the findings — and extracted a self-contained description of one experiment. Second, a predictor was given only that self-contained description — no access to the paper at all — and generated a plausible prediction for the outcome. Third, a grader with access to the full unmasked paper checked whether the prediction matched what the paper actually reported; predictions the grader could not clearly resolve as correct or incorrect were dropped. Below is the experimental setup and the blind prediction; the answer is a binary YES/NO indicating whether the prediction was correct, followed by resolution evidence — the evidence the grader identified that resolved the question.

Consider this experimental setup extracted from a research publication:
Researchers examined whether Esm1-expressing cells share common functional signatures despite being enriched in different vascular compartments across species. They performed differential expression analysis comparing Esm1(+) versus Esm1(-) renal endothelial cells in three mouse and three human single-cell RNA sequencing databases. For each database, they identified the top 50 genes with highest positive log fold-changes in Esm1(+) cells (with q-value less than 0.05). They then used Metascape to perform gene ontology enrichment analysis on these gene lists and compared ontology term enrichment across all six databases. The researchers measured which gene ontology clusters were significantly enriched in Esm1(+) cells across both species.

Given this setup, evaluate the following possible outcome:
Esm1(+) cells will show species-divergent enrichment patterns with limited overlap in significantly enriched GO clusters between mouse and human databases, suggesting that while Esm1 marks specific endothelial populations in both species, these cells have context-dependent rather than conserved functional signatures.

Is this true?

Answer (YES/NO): NO